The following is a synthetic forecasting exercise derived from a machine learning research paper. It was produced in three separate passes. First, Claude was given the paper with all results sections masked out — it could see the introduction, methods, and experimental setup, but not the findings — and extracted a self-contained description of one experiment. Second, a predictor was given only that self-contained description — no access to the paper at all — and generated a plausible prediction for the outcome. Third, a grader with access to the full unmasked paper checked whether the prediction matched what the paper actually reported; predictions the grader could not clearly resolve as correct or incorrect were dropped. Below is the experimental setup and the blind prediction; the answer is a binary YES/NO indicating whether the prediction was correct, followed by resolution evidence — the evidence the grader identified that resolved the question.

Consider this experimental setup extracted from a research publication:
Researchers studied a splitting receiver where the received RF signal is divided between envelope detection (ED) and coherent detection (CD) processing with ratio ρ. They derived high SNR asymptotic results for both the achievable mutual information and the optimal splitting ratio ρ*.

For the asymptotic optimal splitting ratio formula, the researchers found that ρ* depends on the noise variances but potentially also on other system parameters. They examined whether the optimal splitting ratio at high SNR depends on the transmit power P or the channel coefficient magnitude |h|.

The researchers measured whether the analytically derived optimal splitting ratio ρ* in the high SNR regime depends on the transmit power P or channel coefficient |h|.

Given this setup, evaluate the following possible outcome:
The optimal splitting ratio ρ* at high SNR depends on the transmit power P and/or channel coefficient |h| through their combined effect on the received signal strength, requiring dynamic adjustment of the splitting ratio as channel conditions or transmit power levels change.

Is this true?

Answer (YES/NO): NO